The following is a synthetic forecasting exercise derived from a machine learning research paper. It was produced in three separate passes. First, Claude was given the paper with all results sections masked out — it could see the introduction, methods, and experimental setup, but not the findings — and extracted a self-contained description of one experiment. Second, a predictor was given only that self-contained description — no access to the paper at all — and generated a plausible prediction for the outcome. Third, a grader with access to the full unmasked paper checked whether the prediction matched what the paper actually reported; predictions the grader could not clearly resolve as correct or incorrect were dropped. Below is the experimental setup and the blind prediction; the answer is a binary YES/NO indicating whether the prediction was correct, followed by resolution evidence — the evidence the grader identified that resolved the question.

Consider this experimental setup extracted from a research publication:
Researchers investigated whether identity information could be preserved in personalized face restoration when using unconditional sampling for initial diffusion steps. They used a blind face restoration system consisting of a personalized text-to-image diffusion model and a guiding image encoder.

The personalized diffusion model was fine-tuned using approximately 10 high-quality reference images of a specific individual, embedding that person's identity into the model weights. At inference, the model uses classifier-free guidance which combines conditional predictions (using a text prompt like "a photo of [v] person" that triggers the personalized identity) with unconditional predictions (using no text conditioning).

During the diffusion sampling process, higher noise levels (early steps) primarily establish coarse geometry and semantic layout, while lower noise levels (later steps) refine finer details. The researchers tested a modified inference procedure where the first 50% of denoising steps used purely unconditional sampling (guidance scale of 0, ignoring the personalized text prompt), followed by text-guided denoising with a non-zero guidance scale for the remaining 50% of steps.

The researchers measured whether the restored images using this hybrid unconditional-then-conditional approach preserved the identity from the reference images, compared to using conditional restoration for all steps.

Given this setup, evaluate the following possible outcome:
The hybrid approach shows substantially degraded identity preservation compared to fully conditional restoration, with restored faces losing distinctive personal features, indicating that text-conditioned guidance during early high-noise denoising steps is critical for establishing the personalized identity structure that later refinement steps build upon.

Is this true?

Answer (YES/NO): NO